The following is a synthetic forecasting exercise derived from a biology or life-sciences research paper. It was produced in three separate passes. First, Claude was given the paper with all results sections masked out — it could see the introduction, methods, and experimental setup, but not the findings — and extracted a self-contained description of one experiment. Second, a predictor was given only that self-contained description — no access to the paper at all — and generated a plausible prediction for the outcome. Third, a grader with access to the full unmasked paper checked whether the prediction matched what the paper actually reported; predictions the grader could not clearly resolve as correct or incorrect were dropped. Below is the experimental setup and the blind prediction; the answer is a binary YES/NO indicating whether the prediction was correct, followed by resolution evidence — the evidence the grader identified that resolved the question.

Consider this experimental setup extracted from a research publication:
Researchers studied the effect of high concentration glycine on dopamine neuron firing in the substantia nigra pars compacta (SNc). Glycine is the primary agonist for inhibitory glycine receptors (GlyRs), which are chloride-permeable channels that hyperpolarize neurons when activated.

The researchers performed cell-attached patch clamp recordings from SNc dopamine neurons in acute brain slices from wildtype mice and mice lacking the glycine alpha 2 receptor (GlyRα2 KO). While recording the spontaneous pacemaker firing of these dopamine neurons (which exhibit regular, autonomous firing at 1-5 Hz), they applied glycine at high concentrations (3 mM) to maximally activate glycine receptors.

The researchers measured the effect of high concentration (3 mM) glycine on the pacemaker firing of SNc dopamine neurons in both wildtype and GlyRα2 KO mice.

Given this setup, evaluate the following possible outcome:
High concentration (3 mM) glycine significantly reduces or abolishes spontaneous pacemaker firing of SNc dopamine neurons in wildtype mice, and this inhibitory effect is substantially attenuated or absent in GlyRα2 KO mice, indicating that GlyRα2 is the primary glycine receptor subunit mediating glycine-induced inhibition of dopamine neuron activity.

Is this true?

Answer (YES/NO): NO